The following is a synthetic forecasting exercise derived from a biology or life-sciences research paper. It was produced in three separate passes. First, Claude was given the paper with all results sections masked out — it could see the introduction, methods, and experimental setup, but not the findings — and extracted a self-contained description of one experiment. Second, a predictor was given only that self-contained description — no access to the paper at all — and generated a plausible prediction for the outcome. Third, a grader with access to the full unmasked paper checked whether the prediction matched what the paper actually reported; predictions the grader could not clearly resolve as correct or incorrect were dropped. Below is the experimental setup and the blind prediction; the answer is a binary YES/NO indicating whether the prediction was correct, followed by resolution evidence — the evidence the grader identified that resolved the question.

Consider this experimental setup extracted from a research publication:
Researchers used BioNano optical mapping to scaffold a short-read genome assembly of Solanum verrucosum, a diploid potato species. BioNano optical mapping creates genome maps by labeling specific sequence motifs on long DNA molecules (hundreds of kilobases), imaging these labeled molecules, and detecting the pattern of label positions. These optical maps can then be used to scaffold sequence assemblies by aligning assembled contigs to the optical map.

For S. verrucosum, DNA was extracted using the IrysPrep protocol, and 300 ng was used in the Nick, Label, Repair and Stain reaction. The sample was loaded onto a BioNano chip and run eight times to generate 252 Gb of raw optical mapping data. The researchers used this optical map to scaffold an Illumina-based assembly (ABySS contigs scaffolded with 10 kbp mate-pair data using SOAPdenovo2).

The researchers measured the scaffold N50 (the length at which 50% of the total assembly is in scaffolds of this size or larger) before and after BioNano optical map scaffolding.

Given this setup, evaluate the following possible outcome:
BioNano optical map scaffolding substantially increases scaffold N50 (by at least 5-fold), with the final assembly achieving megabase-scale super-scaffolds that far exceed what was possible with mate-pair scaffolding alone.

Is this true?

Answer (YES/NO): NO